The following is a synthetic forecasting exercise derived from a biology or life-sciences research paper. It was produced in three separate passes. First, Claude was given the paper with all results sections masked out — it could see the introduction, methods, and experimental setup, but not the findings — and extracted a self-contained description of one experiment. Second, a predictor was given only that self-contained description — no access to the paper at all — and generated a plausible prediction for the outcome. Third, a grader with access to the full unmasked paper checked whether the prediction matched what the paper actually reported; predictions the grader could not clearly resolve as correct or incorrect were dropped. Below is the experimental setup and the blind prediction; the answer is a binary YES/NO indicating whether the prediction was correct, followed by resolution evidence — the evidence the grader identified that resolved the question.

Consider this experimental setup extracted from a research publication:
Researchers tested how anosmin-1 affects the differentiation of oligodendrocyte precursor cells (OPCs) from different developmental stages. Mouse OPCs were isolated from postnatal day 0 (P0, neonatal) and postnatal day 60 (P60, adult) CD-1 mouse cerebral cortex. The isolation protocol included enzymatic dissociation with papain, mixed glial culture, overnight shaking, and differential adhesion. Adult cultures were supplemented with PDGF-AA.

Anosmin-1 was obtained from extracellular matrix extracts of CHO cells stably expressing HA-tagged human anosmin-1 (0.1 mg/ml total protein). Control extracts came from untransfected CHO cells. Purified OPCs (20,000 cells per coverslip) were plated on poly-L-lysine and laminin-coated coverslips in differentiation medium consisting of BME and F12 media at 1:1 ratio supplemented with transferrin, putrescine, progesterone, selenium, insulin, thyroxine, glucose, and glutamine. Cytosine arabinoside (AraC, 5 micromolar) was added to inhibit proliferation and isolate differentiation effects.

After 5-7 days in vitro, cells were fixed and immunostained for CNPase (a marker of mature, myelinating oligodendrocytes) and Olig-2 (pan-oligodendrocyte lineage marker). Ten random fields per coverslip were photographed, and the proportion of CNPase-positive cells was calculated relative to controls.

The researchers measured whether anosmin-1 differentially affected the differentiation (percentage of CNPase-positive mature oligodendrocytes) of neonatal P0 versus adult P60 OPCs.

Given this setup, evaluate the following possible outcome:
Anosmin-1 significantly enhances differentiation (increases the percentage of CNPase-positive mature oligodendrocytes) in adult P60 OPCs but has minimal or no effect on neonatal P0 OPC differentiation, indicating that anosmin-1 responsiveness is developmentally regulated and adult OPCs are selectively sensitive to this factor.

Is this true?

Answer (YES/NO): NO